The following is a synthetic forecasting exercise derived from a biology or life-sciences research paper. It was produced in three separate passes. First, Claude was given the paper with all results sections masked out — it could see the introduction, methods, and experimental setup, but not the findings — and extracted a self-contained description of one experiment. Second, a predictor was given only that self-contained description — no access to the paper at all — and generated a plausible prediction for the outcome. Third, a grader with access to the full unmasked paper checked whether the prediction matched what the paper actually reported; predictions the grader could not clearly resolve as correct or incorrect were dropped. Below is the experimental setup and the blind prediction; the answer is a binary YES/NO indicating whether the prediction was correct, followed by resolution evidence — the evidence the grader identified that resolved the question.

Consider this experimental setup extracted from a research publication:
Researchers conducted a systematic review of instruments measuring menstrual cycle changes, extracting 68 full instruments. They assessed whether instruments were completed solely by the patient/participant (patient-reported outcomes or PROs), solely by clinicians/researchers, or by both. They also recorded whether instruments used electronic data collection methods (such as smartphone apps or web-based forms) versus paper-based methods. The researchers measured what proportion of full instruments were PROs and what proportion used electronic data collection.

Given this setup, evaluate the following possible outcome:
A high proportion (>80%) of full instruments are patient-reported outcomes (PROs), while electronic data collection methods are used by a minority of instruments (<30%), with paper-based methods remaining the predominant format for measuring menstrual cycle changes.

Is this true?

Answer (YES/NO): NO